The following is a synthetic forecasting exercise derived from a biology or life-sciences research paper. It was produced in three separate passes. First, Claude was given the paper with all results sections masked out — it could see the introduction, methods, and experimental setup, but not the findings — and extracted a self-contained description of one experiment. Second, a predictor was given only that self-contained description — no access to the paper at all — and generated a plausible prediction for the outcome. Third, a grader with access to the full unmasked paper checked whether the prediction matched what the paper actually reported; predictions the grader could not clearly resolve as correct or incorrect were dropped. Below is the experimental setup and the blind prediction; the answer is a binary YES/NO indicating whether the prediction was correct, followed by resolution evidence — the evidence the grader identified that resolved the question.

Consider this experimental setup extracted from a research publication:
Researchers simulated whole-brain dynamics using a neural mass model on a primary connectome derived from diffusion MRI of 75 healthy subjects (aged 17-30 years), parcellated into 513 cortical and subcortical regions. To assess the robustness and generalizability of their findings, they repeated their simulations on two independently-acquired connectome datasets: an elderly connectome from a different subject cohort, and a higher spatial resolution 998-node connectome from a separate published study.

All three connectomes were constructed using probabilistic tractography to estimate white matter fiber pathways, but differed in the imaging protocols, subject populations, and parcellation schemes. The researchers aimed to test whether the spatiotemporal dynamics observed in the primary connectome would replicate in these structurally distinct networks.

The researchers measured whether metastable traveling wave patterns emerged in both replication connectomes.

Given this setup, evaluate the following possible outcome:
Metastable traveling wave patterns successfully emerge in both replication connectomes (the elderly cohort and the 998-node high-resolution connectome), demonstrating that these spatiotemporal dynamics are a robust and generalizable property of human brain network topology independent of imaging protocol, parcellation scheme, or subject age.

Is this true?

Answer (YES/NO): YES